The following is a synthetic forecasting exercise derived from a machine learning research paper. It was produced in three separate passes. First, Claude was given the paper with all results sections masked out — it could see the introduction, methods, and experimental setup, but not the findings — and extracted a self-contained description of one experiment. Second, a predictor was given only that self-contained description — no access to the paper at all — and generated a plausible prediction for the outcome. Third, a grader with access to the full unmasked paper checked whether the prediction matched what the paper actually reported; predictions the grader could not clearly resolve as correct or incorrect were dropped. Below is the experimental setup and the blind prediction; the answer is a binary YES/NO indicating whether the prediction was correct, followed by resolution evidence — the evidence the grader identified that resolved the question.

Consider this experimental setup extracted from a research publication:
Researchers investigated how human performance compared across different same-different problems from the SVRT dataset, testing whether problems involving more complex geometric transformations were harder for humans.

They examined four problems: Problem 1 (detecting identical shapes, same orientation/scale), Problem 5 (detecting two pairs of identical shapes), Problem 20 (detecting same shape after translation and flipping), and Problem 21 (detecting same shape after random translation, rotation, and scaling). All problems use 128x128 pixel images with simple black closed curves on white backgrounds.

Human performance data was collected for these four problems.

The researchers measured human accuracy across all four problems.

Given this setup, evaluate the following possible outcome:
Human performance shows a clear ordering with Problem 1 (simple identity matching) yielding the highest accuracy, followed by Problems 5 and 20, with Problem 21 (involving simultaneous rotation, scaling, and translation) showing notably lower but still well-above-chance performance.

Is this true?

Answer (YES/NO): NO